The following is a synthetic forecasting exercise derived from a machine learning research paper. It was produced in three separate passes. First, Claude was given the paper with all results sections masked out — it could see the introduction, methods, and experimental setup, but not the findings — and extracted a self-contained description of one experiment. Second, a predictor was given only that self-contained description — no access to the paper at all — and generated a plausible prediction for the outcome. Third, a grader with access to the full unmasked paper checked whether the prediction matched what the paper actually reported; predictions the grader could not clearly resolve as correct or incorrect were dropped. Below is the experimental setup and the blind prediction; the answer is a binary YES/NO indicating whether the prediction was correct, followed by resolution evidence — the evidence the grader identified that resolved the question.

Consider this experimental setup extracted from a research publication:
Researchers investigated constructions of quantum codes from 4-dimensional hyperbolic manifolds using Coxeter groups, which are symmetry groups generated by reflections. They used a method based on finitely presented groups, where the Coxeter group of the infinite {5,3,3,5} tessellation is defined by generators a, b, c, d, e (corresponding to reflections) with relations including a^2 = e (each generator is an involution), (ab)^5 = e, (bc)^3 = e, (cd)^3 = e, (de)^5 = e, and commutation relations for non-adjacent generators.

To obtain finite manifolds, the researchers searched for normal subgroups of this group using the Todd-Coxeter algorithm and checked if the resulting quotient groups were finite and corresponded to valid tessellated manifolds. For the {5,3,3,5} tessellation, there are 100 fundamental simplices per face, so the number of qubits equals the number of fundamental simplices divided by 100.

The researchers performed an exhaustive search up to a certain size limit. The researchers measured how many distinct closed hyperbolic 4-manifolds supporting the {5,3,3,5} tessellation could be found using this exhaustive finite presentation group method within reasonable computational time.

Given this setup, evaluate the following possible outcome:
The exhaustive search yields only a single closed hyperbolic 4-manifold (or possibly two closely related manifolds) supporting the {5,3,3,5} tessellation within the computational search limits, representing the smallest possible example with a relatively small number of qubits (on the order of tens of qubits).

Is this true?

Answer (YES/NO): NO